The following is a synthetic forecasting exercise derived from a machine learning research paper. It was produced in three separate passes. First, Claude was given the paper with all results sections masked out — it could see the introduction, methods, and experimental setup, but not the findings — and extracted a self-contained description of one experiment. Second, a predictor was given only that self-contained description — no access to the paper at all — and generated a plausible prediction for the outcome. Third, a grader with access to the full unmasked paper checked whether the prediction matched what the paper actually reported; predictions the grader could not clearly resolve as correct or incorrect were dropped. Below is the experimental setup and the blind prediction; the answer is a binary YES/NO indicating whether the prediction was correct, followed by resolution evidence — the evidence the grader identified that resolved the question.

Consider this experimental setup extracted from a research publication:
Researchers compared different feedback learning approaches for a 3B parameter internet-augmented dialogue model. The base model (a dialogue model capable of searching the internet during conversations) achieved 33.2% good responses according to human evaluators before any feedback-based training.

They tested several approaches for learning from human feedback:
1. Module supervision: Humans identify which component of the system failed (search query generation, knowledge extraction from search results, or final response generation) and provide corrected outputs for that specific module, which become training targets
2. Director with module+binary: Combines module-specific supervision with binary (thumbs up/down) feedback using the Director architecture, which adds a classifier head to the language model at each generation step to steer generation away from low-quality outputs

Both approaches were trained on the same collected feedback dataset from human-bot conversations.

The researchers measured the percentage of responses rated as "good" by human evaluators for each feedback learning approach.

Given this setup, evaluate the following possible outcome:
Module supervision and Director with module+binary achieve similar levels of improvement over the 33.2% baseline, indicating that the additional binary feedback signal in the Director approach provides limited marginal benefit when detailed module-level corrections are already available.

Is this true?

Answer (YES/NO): NO